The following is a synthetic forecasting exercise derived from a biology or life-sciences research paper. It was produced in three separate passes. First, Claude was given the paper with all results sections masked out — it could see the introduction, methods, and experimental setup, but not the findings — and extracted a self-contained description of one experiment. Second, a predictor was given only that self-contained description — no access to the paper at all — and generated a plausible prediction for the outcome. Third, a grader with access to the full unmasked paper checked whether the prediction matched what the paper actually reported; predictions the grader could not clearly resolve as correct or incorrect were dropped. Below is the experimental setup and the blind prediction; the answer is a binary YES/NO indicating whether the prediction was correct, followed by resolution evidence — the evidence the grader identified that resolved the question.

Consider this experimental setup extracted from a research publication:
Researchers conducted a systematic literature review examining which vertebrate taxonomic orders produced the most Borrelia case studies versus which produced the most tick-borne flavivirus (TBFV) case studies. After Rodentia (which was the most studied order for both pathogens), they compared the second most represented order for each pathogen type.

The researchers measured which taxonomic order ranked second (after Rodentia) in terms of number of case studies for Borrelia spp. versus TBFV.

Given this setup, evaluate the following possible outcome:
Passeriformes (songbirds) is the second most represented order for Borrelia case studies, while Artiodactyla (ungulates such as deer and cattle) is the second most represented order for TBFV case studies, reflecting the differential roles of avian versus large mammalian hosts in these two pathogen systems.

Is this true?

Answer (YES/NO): YES